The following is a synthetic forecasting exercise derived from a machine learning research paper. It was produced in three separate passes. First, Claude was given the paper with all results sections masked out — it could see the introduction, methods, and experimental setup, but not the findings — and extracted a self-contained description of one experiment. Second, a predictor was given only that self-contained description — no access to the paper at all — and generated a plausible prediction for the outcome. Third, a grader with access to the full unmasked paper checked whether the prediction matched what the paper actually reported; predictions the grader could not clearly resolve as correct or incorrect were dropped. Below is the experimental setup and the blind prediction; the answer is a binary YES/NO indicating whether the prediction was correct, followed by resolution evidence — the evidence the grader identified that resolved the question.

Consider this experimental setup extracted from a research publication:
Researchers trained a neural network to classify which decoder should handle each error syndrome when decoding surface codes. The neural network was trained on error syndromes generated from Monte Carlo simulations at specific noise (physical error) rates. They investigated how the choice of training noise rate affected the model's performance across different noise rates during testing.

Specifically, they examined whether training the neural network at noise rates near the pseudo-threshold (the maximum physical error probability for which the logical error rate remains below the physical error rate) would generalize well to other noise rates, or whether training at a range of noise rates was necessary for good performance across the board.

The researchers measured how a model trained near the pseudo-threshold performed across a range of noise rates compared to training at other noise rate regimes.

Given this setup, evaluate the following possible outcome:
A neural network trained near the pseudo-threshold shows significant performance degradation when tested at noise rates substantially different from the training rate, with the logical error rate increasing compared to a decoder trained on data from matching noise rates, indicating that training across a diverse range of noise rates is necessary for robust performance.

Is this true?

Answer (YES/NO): NO